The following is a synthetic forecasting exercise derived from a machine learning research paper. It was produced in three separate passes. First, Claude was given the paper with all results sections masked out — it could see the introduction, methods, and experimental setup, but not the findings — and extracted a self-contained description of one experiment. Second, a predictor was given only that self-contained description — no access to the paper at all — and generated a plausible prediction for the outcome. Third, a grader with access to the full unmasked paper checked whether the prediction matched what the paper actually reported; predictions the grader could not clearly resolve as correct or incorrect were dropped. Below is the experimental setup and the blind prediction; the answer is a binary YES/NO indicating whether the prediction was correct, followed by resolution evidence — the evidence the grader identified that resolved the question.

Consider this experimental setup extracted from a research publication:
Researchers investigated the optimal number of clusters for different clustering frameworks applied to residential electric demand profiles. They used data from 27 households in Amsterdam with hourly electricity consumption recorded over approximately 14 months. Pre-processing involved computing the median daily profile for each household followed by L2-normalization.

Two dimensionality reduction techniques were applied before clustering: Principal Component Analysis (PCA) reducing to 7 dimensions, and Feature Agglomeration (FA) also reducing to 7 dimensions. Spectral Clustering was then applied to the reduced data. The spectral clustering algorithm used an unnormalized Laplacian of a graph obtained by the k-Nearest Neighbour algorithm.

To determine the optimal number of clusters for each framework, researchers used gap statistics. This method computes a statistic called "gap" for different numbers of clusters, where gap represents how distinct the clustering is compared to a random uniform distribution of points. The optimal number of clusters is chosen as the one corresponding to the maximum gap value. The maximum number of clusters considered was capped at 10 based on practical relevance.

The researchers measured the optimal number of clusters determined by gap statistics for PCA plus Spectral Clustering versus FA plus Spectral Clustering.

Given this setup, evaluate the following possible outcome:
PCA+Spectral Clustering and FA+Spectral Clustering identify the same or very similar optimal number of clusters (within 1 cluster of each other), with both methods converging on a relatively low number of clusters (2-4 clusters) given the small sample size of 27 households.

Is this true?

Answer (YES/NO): NO